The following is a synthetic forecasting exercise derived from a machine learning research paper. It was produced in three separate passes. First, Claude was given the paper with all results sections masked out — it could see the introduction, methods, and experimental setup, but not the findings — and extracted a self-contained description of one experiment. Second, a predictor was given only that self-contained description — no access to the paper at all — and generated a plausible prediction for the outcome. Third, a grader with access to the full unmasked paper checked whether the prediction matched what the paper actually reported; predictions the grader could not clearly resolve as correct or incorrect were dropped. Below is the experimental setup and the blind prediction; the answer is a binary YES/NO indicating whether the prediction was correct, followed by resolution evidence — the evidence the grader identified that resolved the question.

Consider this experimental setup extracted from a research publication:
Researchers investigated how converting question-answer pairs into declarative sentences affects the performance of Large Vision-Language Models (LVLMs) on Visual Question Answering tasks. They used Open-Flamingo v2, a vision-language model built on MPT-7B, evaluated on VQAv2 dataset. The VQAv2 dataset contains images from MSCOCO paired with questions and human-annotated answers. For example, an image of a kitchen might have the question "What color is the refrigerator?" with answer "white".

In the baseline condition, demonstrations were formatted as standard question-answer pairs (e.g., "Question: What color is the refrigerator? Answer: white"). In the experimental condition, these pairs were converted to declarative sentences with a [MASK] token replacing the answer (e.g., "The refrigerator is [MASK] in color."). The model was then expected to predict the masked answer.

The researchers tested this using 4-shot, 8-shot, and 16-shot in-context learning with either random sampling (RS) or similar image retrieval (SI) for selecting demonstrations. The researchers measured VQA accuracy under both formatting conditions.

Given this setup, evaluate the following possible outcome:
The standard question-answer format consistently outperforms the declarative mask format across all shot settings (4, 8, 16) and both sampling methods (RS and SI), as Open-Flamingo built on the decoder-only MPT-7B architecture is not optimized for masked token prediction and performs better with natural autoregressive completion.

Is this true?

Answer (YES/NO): YES